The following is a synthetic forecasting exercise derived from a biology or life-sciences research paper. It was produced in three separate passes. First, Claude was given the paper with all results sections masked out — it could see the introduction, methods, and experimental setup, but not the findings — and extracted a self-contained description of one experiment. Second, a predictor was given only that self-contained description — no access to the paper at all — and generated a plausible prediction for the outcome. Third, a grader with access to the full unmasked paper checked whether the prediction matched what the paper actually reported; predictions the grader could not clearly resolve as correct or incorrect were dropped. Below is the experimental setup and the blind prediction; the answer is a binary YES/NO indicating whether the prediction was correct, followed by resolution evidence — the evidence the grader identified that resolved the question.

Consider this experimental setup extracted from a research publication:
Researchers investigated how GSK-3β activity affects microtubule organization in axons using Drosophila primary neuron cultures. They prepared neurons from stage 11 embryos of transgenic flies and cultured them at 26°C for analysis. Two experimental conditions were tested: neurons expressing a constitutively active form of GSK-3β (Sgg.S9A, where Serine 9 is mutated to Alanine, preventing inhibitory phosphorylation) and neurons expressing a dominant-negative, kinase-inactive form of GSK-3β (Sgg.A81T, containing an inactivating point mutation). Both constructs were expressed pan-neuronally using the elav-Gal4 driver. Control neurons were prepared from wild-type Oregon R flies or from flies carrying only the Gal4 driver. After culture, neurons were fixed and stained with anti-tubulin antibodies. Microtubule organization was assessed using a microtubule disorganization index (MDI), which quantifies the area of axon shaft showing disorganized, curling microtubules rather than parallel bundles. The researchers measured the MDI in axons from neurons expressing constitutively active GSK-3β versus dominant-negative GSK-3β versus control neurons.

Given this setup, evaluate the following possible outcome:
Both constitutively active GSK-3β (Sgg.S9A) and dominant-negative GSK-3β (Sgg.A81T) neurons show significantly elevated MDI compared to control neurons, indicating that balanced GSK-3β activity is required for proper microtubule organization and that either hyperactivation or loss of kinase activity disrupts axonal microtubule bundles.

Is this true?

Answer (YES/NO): YES